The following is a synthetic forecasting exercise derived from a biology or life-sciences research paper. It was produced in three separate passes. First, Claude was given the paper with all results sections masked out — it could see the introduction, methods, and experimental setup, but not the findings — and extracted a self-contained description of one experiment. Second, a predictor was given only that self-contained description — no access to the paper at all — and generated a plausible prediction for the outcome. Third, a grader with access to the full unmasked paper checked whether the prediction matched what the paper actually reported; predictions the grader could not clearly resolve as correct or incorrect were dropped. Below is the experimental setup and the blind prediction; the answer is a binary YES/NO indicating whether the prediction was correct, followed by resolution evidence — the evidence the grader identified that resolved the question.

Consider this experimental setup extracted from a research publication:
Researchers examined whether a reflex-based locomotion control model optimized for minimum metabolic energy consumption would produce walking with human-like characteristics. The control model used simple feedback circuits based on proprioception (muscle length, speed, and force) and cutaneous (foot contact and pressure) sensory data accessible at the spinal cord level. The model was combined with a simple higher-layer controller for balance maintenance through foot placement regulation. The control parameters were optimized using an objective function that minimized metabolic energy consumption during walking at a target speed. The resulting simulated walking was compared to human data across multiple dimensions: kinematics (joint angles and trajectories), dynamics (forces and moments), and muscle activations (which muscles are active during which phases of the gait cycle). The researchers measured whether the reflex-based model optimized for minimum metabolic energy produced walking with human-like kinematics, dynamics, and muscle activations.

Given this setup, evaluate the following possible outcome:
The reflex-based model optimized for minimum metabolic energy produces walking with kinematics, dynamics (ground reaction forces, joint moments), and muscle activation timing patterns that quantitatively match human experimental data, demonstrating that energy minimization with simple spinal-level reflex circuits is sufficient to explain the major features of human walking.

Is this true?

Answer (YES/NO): YES